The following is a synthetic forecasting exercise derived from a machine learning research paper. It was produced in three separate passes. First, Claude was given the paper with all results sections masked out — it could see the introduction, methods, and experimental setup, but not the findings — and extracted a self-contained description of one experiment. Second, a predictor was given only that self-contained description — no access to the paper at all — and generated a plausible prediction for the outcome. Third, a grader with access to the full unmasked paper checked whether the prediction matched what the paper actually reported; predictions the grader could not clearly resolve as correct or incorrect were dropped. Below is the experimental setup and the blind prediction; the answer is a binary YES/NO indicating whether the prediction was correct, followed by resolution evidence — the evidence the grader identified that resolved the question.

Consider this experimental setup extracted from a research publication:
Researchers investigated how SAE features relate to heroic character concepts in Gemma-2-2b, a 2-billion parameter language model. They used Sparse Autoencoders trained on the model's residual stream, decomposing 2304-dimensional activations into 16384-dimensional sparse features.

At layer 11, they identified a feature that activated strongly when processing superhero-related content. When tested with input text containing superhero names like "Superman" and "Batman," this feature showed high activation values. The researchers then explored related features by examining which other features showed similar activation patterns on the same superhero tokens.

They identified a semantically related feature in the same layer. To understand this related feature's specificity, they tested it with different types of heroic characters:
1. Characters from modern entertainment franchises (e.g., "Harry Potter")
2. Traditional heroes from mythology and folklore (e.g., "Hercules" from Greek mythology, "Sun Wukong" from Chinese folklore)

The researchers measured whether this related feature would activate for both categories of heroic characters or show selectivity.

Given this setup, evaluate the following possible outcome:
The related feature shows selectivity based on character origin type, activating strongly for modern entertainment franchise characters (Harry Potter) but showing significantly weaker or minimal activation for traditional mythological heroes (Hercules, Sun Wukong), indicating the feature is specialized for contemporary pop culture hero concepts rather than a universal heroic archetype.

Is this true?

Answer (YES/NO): YES